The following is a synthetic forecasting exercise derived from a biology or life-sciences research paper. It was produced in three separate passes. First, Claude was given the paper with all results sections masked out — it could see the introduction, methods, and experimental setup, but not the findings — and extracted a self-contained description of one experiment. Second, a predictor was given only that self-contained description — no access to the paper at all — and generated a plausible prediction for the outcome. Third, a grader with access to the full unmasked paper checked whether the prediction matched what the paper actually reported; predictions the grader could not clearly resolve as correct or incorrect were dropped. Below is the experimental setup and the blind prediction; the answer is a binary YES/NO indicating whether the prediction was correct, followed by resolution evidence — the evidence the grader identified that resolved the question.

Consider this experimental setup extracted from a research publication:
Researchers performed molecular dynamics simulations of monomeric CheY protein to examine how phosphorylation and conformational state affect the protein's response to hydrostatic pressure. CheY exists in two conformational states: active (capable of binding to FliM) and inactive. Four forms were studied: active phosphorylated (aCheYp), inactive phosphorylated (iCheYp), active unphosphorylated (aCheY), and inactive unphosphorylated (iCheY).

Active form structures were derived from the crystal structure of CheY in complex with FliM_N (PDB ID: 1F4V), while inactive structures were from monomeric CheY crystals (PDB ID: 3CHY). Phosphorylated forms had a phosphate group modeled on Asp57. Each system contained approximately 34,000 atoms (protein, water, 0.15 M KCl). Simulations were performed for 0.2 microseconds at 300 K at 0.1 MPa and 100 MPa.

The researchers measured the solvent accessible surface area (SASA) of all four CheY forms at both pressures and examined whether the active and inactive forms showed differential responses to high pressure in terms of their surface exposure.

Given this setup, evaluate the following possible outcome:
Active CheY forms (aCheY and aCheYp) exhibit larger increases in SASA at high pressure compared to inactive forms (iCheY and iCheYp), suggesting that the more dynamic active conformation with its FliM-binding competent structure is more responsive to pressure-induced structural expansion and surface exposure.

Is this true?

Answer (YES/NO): NO